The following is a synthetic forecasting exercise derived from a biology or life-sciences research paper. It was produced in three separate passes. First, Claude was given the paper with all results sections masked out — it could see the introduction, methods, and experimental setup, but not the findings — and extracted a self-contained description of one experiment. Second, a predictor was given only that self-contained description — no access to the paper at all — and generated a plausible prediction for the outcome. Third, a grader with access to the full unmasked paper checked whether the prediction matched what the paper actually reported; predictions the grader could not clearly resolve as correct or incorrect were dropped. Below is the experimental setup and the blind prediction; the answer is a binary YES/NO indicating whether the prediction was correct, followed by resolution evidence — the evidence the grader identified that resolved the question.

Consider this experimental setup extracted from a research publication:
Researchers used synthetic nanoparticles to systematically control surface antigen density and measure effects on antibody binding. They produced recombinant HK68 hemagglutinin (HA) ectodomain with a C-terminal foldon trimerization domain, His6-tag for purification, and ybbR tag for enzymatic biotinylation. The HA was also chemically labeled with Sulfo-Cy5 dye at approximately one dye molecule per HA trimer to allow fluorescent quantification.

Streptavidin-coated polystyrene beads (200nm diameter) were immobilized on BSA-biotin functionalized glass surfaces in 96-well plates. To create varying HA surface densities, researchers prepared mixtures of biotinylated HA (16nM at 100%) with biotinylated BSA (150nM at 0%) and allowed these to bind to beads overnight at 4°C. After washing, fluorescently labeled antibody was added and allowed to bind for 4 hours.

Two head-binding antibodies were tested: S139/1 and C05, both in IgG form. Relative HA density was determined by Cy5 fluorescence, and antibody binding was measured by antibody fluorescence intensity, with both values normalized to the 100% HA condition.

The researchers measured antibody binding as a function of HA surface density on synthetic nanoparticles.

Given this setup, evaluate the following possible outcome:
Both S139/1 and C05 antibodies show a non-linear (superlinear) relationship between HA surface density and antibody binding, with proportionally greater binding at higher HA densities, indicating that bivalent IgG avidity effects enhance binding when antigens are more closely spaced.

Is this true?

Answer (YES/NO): NO